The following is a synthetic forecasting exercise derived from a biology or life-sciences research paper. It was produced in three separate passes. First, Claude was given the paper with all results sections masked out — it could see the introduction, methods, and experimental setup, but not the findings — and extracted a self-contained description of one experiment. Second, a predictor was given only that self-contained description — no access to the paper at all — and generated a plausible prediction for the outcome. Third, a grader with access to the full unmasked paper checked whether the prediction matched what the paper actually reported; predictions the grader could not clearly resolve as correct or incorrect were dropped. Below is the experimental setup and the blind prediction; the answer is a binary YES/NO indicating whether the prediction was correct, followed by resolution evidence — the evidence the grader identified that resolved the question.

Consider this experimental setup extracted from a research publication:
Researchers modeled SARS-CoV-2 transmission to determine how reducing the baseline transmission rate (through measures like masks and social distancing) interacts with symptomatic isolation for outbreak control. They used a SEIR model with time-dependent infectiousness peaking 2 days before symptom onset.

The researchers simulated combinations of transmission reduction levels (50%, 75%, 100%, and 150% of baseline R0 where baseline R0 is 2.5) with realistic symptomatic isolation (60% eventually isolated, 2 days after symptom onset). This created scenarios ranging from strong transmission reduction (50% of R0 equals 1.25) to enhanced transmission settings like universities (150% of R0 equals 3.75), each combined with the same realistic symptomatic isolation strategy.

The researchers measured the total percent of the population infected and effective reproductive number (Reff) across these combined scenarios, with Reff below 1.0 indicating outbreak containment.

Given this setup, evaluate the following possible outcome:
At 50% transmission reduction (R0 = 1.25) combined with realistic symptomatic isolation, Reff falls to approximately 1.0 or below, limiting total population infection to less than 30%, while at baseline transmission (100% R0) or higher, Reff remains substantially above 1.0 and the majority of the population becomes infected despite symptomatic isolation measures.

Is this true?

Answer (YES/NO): NO